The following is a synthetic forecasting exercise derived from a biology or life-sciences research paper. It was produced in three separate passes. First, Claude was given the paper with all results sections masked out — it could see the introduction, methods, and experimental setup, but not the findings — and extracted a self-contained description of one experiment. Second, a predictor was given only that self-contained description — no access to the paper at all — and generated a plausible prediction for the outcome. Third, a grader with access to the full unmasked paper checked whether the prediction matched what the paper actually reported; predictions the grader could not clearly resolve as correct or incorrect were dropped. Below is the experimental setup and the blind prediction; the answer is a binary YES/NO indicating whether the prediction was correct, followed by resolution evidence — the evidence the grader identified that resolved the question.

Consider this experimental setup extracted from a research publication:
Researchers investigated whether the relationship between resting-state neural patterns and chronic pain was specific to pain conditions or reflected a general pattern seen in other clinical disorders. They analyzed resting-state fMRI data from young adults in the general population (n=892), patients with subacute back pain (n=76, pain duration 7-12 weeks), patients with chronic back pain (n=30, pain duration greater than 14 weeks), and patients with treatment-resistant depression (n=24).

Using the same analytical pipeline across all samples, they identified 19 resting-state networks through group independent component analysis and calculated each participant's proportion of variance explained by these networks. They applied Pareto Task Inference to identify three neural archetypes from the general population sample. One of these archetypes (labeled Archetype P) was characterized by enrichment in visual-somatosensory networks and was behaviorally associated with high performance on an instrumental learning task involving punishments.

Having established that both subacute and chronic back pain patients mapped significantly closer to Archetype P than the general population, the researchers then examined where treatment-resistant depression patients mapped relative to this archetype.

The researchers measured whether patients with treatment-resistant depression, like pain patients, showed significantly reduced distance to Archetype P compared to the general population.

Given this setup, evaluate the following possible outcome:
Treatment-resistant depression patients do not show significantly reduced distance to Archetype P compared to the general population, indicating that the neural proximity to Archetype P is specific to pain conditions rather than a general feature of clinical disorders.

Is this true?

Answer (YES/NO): YES